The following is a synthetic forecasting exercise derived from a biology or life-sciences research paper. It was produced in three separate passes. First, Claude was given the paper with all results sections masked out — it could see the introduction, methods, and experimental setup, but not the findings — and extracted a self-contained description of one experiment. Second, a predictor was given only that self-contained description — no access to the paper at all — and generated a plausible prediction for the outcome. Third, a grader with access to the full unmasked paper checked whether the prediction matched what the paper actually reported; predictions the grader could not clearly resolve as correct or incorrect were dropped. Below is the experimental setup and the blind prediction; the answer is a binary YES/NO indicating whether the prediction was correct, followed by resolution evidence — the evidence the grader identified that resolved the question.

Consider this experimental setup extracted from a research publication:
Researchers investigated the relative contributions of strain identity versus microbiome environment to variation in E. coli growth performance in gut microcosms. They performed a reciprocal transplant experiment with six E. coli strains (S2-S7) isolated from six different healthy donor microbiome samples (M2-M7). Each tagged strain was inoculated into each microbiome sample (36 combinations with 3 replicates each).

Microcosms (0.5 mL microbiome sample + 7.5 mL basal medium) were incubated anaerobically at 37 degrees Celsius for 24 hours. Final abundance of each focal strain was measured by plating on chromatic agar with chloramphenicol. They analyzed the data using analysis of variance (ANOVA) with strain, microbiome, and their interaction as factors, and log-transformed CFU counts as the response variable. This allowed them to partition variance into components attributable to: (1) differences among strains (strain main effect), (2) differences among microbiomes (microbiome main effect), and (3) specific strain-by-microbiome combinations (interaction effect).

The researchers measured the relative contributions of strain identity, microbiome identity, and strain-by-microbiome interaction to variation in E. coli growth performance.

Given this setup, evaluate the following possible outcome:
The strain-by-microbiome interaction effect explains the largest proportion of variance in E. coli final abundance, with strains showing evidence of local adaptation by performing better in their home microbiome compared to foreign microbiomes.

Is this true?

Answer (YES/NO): NO